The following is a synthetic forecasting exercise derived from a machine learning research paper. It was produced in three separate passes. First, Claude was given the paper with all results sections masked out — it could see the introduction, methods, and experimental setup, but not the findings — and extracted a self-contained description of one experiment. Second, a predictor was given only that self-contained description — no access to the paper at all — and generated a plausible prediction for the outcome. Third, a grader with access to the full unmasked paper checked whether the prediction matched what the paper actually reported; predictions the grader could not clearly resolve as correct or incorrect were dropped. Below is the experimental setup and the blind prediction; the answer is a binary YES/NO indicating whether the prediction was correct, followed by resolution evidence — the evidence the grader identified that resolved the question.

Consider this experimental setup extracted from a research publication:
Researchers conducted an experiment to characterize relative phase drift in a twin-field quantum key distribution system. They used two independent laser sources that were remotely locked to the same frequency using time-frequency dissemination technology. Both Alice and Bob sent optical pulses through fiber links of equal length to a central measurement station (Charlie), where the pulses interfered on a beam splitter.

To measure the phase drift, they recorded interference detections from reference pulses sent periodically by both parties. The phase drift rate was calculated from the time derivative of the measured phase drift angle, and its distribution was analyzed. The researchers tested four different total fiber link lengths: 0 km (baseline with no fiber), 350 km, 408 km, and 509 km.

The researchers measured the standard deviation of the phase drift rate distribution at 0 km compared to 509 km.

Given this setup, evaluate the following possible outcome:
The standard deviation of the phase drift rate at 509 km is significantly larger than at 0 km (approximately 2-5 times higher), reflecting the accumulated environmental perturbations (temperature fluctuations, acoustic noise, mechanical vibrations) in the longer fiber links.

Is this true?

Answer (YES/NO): YES